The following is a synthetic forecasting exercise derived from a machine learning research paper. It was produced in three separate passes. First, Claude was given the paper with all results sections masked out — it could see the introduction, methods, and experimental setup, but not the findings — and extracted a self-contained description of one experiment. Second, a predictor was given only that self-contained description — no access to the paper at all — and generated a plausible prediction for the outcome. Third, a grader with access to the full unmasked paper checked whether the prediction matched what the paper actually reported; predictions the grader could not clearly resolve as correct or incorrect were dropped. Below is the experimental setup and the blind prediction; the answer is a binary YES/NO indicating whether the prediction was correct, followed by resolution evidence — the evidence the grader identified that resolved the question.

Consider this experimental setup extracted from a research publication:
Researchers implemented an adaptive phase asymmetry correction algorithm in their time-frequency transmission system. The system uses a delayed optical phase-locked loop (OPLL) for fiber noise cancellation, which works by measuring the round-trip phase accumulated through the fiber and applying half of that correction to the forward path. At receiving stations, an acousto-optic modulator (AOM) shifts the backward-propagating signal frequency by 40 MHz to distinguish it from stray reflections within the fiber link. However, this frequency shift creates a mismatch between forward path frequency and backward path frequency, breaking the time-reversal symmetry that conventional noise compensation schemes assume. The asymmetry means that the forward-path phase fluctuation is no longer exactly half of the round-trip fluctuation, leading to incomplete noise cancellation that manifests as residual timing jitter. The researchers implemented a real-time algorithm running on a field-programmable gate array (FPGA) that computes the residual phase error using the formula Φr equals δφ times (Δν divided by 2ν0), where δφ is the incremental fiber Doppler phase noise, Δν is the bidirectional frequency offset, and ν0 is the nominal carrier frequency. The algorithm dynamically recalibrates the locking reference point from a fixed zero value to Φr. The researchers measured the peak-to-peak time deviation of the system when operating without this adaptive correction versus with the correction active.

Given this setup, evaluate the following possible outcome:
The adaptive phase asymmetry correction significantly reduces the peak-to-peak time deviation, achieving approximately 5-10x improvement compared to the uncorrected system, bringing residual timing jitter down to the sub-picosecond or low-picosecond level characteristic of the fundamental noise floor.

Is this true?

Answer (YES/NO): NO